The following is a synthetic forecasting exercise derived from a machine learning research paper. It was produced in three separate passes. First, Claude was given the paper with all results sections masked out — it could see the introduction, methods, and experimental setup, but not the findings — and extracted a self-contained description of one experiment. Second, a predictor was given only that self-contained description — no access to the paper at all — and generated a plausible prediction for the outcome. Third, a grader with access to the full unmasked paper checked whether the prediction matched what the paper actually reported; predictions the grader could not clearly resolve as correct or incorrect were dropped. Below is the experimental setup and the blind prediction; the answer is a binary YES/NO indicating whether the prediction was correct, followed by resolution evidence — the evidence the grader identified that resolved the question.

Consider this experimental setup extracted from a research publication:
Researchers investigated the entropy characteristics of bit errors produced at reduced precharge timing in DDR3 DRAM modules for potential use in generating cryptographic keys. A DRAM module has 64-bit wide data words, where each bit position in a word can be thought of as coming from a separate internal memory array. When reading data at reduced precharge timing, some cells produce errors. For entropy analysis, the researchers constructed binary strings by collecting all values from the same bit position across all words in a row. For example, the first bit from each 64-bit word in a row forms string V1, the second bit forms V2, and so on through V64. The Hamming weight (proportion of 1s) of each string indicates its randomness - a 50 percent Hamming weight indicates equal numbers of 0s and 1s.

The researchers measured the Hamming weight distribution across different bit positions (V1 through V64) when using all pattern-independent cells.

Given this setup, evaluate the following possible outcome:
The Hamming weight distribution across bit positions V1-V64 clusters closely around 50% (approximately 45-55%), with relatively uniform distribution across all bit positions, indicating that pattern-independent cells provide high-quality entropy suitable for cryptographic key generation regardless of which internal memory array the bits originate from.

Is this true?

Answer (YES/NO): NO